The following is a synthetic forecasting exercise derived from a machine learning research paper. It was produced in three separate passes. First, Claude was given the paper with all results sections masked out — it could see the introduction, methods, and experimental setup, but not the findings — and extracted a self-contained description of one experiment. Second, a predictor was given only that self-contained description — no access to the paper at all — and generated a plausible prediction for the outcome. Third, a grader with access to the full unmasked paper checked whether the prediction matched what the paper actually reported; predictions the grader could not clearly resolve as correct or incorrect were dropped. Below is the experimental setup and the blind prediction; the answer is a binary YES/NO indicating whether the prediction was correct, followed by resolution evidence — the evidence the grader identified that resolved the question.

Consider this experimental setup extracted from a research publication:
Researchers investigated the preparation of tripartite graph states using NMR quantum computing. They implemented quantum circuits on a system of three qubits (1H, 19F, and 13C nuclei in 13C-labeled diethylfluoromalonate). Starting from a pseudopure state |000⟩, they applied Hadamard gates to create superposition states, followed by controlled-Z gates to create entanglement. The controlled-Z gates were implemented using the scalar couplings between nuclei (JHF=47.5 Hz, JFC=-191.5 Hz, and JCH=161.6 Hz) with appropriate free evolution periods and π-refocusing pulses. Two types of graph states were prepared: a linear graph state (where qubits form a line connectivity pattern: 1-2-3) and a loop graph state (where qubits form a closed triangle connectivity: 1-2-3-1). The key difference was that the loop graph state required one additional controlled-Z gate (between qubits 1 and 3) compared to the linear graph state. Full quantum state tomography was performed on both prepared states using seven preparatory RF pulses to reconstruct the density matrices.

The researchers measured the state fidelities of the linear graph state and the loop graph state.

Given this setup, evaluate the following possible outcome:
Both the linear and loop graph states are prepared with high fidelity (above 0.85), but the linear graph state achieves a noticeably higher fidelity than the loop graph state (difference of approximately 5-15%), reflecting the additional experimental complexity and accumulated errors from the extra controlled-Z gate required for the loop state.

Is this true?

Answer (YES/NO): NO